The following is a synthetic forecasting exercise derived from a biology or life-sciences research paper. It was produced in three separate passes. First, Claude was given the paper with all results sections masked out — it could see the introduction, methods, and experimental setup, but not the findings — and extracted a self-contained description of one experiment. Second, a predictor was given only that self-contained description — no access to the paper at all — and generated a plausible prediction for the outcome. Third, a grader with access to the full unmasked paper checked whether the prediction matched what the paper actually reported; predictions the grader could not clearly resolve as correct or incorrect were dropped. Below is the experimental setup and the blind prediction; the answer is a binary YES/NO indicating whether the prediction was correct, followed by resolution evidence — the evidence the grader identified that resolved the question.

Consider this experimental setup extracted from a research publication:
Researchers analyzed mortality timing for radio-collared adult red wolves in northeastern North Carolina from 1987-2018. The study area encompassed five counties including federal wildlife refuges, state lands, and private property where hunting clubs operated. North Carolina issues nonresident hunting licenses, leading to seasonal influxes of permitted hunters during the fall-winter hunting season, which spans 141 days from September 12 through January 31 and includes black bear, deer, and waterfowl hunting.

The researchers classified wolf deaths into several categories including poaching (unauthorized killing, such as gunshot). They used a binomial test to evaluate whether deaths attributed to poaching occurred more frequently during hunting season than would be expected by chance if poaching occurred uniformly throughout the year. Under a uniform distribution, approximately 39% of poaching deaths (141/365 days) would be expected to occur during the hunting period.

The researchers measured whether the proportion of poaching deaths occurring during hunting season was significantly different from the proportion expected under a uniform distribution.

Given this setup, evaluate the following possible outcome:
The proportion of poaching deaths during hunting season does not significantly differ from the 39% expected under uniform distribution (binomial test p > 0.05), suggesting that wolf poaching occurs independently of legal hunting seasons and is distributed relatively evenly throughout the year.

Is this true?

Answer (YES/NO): NO